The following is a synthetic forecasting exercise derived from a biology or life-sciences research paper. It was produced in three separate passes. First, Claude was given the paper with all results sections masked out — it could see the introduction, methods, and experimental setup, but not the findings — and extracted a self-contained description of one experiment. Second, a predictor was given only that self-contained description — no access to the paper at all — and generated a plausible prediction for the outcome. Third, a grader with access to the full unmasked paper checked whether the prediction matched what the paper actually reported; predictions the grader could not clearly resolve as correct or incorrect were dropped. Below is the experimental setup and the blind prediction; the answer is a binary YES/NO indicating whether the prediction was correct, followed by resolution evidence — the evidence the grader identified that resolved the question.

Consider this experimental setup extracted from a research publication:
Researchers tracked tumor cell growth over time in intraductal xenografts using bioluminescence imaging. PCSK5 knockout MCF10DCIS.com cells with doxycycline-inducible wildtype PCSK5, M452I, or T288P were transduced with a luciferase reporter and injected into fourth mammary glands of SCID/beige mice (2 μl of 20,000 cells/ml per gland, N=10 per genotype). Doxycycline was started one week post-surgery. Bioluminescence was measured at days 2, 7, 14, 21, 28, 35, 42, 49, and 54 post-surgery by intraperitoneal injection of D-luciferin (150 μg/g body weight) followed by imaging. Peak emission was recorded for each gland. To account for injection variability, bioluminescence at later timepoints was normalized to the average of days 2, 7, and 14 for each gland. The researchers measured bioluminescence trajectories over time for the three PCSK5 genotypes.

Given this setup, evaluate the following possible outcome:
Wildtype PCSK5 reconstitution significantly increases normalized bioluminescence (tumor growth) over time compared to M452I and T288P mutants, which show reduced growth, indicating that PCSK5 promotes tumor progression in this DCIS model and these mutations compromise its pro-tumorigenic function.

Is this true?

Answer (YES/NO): YES